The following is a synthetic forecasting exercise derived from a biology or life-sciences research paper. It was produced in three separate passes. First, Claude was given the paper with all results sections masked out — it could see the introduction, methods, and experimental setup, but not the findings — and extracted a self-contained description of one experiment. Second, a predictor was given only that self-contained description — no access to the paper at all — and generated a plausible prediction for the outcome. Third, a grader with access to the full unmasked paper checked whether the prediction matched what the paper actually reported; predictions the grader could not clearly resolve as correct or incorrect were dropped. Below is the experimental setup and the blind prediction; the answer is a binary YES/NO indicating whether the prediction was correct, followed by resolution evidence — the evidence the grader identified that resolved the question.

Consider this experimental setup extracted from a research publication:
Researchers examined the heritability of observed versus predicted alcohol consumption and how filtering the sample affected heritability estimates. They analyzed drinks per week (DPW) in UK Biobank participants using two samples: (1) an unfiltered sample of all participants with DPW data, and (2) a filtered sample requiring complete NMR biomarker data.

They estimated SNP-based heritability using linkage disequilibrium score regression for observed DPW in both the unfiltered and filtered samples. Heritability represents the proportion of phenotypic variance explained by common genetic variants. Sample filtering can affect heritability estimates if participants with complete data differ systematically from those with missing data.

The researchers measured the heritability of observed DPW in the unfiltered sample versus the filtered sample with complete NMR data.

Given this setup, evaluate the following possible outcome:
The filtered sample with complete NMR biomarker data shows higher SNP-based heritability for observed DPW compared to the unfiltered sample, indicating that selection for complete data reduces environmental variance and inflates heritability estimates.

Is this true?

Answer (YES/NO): NO